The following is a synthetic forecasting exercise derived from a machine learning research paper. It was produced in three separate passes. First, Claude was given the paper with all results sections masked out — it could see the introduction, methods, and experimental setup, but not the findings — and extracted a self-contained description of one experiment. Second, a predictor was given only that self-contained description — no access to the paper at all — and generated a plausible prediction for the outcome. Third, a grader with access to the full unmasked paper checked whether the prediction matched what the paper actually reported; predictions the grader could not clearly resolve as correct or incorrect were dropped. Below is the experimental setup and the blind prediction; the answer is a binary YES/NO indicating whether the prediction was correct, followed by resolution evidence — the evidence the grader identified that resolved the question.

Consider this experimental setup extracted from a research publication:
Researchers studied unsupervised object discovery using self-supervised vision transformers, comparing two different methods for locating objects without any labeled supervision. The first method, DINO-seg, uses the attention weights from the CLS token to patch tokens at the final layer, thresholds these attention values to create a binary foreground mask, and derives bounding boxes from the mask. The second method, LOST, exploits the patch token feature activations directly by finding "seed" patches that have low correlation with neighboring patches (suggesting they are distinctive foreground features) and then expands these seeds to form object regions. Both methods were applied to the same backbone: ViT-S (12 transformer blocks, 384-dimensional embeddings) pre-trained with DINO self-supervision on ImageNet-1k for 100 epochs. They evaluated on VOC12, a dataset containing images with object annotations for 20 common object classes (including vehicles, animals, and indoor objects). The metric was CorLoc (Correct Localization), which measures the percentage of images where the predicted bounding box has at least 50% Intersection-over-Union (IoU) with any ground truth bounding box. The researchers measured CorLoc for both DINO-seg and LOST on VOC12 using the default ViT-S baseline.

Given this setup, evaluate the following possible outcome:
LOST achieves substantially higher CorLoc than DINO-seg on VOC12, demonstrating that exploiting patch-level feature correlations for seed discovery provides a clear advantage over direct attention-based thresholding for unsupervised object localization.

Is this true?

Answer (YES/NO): YES